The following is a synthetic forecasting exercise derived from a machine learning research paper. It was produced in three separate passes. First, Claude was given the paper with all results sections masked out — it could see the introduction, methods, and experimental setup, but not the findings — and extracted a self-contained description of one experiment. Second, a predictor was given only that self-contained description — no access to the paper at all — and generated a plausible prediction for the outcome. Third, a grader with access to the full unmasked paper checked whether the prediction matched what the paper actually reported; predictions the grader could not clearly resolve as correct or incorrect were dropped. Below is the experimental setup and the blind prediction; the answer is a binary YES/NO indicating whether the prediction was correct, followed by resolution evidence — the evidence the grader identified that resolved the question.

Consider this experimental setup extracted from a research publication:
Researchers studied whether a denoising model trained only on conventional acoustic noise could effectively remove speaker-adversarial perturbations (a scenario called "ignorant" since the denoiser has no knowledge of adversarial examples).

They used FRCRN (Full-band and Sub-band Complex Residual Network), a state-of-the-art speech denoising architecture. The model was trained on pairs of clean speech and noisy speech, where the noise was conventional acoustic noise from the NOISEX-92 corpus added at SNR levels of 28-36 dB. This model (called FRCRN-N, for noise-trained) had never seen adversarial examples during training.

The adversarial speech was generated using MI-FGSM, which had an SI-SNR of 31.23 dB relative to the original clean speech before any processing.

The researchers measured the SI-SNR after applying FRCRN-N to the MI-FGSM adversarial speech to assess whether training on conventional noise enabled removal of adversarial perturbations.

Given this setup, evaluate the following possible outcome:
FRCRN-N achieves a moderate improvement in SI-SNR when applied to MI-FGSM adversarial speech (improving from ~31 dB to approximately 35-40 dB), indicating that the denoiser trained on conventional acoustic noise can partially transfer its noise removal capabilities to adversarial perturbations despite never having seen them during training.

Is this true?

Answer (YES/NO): NO